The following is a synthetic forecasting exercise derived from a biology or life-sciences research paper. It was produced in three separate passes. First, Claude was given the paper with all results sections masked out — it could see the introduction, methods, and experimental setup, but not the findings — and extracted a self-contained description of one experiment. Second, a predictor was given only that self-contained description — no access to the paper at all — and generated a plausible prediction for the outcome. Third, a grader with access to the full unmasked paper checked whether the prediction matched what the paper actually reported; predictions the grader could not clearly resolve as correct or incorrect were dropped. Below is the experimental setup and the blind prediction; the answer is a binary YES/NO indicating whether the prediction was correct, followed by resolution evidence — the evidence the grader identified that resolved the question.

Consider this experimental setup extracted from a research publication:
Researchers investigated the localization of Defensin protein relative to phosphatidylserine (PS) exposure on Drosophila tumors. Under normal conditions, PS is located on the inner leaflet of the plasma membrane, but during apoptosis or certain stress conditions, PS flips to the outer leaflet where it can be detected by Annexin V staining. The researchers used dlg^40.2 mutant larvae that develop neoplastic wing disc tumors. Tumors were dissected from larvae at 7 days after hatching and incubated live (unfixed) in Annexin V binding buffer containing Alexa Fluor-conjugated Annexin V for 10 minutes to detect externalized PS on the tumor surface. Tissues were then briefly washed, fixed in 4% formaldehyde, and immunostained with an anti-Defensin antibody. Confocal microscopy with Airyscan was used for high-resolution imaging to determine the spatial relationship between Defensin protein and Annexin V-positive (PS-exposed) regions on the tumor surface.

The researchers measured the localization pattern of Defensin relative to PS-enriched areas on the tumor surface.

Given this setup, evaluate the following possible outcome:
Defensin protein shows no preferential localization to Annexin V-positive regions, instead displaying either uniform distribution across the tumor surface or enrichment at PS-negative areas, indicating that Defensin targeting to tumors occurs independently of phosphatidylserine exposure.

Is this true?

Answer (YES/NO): NO